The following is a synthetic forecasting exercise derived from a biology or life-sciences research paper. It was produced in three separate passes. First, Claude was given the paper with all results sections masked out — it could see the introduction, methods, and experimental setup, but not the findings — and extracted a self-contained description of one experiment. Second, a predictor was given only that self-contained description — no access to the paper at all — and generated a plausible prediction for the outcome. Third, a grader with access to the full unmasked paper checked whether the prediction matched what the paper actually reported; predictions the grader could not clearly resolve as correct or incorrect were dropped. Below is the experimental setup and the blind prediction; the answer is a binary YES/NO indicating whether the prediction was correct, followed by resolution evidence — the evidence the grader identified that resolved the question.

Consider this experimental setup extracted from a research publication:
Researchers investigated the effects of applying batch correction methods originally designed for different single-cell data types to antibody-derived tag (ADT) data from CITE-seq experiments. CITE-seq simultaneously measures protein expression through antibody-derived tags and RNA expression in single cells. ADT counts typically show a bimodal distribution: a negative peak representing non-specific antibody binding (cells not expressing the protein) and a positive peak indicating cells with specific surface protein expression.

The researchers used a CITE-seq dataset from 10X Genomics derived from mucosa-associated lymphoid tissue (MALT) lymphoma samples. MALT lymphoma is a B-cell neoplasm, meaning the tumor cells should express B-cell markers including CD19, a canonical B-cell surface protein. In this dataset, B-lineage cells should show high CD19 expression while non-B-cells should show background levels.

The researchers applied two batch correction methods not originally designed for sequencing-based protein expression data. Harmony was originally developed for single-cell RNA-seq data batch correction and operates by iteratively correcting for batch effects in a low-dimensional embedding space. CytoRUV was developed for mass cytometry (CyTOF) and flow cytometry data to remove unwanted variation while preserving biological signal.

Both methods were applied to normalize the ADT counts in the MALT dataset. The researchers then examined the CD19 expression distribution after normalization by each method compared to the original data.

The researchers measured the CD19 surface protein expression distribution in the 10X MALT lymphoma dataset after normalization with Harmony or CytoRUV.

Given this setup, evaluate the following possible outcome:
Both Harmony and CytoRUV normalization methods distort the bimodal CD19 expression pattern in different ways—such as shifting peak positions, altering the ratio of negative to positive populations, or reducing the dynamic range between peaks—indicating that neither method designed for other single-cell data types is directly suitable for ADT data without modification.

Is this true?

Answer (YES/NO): YES